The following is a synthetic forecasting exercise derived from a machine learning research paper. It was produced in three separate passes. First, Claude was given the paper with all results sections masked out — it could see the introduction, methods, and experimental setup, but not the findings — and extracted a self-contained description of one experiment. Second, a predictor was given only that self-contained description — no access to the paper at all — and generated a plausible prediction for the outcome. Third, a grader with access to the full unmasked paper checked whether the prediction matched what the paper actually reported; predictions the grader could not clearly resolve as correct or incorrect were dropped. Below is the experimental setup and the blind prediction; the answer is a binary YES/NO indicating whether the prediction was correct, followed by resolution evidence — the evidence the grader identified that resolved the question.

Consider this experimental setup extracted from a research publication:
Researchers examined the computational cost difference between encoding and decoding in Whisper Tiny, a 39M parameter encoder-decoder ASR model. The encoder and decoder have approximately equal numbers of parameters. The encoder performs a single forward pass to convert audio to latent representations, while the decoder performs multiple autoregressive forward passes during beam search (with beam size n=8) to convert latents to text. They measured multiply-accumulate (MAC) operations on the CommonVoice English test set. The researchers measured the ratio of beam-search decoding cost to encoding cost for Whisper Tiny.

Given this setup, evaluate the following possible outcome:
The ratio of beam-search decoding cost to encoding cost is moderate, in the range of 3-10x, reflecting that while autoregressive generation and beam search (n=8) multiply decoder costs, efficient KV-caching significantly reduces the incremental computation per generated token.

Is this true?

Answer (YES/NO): NO